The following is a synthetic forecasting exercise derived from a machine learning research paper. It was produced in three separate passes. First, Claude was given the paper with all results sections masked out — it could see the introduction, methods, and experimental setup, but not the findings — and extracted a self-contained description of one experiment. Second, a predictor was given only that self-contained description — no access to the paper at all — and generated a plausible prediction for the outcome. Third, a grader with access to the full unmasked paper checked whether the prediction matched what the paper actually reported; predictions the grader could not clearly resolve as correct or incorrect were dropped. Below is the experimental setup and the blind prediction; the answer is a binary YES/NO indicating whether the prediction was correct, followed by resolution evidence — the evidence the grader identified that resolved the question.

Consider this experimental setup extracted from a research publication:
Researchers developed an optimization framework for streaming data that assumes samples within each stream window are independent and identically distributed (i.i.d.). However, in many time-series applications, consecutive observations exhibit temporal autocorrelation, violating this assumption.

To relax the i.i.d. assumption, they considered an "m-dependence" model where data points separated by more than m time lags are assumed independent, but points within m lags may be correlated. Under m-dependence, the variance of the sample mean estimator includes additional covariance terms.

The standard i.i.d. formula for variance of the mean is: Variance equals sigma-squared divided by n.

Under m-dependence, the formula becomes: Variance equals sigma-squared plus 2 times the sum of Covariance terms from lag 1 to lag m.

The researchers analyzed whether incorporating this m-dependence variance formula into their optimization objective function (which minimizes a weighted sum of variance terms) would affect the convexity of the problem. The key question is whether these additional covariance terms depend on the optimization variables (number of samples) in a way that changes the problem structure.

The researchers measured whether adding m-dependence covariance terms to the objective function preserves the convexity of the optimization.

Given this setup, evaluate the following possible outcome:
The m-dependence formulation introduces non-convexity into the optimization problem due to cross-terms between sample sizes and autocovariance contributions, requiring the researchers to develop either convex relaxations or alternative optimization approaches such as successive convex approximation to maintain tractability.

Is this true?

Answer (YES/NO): NO